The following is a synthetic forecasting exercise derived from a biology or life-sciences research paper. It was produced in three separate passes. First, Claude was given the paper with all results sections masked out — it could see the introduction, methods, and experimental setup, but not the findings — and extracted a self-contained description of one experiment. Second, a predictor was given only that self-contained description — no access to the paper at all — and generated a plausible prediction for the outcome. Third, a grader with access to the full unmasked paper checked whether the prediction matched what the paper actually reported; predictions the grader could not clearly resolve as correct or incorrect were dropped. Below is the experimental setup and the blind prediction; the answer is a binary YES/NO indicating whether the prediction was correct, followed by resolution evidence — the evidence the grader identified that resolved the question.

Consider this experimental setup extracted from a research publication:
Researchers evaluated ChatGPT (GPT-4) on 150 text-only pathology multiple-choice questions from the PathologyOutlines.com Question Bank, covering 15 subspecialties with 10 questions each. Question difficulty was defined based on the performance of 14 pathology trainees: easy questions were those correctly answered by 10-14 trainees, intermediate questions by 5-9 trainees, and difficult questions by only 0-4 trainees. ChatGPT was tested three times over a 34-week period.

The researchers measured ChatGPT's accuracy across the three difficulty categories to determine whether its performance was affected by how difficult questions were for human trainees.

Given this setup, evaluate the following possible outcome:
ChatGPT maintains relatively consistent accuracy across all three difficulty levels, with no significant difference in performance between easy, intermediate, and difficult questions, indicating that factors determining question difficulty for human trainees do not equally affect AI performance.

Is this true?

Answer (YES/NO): NO